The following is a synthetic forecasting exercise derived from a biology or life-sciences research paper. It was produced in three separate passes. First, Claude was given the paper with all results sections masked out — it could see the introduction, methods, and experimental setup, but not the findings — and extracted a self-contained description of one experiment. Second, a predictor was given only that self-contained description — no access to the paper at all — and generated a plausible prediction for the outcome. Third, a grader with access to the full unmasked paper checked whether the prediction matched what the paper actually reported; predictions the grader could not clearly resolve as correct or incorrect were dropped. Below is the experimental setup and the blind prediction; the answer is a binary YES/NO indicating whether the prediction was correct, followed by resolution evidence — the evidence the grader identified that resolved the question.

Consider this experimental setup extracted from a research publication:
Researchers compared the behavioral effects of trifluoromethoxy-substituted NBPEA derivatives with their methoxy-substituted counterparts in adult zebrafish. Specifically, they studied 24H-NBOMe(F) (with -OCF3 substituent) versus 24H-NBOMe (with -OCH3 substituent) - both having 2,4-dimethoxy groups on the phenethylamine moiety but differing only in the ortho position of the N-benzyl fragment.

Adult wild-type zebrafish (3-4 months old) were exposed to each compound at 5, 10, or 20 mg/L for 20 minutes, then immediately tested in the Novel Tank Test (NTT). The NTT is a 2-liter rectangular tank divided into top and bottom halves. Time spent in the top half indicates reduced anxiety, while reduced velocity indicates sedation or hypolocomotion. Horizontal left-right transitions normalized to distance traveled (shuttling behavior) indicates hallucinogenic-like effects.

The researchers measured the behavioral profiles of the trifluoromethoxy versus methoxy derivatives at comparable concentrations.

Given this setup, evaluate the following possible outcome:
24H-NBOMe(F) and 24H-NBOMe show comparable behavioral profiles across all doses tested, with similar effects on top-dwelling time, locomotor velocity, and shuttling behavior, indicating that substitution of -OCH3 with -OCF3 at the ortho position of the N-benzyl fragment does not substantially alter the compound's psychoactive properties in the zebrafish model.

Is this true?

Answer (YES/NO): NO